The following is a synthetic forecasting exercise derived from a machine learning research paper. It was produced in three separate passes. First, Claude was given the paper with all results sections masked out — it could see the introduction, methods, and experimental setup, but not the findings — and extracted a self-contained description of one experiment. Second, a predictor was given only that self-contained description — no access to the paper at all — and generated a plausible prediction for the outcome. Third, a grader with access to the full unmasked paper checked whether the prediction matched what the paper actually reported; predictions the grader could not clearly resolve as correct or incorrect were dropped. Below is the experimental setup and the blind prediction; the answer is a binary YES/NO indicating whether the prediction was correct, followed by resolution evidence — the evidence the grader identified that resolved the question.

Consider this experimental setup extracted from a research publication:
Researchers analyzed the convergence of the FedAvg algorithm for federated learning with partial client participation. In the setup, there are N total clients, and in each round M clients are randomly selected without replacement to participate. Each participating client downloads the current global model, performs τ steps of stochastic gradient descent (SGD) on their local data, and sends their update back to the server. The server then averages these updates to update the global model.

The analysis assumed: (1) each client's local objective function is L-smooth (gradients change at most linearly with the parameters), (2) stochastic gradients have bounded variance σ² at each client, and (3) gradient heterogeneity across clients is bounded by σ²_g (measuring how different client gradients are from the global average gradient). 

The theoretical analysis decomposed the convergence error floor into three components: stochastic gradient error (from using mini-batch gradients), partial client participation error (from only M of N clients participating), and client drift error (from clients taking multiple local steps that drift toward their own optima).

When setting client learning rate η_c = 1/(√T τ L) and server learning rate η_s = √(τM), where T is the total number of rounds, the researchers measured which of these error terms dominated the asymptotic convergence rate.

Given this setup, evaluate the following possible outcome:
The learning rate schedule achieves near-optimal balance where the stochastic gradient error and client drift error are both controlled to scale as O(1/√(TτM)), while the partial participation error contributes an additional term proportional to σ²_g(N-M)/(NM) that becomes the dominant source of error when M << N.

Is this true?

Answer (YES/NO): NO